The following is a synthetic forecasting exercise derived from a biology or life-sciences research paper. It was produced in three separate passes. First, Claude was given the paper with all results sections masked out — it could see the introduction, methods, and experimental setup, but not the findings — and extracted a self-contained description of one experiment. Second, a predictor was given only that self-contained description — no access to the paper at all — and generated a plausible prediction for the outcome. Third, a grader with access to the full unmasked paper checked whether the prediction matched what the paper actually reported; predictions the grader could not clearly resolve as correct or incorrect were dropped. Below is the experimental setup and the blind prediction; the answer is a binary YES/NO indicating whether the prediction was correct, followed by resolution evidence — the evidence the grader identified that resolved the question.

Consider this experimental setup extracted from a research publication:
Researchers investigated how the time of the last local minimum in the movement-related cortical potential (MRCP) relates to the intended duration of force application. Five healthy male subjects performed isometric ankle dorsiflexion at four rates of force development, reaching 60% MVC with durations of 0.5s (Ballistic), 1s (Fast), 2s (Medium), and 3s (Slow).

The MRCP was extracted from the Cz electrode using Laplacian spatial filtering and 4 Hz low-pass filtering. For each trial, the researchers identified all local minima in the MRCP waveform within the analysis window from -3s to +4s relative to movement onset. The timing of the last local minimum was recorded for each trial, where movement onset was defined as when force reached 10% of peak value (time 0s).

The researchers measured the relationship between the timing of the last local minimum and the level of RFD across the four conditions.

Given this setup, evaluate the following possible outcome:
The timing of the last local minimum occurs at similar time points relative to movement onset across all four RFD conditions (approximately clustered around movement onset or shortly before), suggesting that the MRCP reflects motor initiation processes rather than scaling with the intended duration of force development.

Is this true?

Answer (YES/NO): NO